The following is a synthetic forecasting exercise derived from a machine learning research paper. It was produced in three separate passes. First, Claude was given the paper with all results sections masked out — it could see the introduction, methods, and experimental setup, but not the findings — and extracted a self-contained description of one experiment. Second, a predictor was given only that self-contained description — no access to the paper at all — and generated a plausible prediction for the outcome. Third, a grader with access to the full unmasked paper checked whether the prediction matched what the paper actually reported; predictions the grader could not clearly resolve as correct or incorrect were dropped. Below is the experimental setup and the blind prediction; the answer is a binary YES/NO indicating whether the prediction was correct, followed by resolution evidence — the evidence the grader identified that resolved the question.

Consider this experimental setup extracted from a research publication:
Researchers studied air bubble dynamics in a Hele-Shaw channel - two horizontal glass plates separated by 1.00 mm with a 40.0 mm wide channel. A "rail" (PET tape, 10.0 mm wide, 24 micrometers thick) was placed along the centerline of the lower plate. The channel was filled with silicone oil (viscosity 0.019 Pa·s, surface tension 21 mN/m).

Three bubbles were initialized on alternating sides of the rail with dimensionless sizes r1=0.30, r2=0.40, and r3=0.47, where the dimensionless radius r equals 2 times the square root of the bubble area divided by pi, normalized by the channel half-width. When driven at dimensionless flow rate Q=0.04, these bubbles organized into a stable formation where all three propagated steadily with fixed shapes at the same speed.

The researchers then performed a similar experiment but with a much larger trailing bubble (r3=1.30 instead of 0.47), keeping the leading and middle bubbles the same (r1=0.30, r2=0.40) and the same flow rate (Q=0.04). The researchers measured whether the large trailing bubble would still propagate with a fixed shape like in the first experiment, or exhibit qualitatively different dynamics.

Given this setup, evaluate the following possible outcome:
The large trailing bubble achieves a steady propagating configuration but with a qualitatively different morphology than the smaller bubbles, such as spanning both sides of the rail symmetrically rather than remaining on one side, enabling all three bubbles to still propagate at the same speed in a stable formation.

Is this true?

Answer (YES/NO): NO